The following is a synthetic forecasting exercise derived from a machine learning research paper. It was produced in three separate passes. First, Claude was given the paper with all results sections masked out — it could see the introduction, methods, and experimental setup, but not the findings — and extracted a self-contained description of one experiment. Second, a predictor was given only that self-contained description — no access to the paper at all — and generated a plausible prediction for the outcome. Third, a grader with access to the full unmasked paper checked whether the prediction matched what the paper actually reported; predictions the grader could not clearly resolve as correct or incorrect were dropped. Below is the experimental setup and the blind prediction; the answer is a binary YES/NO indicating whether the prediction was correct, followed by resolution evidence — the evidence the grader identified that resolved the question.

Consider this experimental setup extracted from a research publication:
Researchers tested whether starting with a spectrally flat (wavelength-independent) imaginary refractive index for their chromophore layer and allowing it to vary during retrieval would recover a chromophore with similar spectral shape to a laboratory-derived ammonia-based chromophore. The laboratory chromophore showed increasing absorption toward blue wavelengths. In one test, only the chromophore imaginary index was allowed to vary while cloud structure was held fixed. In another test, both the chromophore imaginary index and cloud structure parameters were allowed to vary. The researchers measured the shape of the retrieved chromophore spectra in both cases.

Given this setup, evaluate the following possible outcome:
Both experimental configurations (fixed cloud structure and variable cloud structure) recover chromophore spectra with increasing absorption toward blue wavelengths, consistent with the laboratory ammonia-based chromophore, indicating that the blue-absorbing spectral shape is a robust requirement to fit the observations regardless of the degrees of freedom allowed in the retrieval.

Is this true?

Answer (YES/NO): YES